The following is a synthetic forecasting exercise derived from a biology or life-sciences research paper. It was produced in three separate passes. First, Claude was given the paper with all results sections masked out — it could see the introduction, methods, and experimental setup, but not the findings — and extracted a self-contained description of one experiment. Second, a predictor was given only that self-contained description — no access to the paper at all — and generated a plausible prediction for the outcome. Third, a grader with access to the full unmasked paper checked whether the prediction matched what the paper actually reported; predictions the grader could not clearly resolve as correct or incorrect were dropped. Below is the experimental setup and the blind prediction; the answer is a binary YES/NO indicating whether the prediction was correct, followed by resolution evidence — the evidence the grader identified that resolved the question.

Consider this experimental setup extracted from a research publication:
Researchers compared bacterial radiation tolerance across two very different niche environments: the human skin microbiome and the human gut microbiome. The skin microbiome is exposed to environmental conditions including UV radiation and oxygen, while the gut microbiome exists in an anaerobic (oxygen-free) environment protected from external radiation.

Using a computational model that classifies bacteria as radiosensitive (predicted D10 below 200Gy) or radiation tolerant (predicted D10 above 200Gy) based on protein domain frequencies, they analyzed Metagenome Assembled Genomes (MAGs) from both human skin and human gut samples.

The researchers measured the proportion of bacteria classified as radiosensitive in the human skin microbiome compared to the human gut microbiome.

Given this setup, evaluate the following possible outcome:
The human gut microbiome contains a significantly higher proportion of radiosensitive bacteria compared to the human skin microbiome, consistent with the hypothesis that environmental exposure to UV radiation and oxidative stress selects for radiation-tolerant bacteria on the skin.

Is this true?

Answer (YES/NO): YES